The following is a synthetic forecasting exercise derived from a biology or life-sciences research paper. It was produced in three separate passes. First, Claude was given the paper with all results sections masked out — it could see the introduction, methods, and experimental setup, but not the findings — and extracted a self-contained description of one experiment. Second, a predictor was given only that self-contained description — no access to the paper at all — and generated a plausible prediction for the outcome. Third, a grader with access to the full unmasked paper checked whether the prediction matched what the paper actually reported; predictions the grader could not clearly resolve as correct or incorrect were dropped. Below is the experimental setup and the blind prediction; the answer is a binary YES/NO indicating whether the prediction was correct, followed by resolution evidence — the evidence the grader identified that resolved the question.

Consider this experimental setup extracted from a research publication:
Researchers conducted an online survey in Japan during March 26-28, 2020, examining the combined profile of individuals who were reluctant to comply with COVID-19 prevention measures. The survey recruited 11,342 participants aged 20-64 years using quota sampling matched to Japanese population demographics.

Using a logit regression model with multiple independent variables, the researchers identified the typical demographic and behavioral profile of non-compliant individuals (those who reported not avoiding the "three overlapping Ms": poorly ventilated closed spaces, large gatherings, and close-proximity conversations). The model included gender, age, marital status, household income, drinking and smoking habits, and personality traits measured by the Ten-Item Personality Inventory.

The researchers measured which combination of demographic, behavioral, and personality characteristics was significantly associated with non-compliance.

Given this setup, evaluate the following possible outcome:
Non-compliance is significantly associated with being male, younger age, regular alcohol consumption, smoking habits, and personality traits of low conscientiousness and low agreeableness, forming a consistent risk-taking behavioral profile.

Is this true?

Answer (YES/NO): NO